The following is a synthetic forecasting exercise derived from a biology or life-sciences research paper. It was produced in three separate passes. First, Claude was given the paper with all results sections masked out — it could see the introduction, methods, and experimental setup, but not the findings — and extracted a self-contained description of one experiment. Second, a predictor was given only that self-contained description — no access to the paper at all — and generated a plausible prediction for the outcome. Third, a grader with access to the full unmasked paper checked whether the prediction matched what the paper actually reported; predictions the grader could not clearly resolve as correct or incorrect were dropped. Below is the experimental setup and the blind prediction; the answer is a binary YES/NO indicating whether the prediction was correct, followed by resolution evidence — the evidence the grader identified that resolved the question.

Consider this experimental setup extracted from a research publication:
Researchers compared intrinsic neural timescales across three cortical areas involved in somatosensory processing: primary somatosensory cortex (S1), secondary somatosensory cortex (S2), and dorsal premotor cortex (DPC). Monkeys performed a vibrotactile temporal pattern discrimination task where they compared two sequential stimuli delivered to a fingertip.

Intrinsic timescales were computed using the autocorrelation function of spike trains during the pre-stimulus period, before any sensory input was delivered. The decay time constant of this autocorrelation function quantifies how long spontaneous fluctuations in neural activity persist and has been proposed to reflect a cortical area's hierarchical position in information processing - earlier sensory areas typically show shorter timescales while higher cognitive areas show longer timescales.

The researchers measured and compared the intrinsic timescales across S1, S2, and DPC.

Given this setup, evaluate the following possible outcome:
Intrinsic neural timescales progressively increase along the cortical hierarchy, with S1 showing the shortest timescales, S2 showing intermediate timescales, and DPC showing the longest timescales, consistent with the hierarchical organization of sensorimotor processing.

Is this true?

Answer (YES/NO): YES